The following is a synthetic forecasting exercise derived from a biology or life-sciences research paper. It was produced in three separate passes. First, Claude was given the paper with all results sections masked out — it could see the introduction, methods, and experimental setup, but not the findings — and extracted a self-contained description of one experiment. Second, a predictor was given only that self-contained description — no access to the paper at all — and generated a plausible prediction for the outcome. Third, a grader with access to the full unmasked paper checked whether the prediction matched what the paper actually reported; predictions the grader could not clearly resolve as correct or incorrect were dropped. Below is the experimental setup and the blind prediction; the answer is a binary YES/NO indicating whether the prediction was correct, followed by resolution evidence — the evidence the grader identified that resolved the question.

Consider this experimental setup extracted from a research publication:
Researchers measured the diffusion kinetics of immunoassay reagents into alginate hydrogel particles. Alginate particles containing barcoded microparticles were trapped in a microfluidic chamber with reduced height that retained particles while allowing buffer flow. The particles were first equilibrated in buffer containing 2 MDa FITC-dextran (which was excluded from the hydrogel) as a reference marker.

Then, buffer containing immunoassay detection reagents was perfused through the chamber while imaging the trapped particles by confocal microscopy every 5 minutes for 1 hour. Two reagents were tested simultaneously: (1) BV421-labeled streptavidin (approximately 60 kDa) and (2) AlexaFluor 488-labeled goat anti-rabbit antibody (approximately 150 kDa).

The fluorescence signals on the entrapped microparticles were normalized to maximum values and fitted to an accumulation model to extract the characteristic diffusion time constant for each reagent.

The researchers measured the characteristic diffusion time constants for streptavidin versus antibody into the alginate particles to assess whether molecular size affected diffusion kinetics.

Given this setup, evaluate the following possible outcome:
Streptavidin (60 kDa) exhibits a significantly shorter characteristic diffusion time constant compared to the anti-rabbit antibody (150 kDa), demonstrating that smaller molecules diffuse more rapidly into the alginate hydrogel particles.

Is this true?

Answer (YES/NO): NO